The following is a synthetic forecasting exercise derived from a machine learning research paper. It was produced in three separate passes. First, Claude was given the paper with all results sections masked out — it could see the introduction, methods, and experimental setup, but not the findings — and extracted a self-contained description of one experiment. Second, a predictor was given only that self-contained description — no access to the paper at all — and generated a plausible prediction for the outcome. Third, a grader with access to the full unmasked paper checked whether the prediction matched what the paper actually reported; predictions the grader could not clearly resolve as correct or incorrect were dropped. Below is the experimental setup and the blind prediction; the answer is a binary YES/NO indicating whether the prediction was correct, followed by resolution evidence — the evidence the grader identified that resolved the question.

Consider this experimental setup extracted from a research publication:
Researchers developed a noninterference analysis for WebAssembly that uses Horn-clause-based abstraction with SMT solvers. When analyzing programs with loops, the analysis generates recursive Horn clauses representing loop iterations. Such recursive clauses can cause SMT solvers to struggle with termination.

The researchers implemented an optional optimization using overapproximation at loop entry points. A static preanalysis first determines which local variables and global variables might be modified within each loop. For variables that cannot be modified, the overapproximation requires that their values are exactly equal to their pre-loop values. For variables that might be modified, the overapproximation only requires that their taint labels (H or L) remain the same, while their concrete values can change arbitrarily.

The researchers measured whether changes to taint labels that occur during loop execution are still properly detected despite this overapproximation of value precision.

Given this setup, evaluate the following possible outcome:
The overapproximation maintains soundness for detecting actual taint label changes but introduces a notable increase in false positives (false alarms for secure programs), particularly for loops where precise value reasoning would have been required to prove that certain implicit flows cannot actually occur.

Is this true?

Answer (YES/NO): NO